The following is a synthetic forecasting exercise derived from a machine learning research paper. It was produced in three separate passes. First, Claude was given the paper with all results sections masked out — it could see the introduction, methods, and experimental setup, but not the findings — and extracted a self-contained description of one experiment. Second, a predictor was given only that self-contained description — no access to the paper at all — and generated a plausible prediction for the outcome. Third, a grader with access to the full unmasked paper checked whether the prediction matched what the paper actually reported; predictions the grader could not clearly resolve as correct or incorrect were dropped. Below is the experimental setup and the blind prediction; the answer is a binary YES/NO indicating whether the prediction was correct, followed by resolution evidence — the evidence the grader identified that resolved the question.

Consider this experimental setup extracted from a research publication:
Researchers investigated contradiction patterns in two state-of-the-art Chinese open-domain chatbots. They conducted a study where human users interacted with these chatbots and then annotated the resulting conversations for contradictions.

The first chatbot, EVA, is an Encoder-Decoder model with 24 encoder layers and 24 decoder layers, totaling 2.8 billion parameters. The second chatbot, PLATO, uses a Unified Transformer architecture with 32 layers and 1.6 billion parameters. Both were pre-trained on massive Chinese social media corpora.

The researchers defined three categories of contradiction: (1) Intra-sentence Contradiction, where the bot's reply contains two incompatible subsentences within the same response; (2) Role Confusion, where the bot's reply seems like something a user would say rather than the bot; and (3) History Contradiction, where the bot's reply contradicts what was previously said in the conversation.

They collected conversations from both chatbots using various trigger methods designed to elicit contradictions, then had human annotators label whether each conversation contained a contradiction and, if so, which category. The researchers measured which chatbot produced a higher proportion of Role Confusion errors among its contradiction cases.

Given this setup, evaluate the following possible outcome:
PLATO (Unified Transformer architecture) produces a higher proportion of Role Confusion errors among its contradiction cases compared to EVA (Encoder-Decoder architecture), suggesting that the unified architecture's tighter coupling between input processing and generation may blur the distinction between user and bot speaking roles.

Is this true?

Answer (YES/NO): YES